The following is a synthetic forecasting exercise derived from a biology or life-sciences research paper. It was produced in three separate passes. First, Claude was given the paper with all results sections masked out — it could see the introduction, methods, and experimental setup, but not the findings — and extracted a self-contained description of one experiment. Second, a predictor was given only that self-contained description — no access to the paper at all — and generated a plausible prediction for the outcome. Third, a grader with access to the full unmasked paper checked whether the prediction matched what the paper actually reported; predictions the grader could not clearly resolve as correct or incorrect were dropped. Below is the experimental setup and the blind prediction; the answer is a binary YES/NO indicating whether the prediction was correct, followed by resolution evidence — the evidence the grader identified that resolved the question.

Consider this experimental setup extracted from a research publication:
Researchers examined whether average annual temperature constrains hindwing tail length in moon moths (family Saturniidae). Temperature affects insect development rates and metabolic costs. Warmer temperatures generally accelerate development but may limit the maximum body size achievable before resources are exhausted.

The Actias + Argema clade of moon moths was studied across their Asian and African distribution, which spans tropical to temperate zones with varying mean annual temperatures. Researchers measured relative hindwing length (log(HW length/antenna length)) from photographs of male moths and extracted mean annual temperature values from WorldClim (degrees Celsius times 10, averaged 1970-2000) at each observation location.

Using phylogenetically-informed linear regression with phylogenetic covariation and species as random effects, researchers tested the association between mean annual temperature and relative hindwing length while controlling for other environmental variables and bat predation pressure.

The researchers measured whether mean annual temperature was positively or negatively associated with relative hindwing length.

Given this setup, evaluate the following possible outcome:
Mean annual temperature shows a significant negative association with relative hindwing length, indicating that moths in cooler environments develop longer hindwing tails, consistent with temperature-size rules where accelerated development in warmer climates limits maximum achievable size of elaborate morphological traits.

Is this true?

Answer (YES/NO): YES